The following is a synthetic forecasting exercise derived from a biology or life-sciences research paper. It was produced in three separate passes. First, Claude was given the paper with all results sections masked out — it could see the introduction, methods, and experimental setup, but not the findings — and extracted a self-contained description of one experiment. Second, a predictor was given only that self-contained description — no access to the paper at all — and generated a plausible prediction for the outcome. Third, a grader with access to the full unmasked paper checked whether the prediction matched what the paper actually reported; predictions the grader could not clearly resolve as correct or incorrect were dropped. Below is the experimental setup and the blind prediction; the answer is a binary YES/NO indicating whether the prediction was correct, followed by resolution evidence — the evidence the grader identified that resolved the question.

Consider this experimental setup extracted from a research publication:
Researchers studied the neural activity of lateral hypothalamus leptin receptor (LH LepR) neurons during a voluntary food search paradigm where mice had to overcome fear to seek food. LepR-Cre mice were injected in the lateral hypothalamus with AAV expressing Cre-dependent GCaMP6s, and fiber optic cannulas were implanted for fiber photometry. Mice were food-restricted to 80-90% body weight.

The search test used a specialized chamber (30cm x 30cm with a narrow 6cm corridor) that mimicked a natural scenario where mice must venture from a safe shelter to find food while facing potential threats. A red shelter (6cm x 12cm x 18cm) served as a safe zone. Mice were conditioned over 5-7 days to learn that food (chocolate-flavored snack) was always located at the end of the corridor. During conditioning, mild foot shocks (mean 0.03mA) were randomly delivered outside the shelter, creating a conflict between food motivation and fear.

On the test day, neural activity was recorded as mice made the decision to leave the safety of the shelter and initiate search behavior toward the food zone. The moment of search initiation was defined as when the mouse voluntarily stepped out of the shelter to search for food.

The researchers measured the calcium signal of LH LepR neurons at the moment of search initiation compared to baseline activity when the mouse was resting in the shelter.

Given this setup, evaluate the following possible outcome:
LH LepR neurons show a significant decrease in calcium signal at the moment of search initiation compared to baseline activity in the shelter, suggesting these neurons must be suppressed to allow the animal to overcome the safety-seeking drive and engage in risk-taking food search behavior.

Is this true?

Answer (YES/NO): NO